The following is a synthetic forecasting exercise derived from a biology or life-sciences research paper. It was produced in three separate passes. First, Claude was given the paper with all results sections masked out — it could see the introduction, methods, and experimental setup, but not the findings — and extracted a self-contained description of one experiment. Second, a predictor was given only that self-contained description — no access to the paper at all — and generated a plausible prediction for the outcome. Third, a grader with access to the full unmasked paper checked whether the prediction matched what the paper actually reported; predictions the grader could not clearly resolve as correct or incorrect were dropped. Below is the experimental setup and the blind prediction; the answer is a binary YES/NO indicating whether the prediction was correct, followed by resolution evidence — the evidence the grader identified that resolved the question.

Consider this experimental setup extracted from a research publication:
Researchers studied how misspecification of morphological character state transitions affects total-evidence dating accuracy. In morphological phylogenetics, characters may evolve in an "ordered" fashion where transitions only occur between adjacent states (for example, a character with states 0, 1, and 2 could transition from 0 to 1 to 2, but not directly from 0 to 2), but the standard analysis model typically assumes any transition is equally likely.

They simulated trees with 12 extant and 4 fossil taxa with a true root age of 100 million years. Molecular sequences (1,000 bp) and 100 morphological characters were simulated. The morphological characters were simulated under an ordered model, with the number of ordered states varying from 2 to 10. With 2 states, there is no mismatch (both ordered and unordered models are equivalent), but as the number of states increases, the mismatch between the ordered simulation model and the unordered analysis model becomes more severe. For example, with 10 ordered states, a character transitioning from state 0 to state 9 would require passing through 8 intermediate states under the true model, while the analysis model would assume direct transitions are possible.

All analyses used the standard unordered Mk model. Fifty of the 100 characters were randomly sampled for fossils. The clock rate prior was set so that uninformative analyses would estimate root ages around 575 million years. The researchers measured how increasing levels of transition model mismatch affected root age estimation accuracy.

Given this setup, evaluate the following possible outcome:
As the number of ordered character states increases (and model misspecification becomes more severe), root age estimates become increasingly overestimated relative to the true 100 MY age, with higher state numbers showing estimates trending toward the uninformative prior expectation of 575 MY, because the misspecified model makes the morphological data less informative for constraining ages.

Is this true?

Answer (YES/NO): NO